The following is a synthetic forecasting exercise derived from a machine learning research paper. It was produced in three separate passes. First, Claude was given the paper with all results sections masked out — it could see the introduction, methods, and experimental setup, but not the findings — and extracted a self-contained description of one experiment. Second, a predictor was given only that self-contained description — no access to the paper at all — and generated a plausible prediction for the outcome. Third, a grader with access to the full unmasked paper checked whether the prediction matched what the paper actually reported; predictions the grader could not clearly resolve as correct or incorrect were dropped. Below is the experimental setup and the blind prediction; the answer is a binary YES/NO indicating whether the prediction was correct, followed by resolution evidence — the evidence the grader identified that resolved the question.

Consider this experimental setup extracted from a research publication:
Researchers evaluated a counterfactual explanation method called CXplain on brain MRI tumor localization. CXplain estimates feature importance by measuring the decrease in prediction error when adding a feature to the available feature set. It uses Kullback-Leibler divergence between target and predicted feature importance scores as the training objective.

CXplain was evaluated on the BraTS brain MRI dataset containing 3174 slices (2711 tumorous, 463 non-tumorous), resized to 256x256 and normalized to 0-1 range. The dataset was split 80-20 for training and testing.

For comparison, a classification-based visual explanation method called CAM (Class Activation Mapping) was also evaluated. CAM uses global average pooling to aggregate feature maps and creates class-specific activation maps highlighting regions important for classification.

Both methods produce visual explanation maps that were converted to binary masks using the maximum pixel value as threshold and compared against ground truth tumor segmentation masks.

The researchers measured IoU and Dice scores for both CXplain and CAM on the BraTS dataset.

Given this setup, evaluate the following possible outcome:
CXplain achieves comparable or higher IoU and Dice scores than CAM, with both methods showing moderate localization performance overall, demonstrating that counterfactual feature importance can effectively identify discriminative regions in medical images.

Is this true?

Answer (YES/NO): NO